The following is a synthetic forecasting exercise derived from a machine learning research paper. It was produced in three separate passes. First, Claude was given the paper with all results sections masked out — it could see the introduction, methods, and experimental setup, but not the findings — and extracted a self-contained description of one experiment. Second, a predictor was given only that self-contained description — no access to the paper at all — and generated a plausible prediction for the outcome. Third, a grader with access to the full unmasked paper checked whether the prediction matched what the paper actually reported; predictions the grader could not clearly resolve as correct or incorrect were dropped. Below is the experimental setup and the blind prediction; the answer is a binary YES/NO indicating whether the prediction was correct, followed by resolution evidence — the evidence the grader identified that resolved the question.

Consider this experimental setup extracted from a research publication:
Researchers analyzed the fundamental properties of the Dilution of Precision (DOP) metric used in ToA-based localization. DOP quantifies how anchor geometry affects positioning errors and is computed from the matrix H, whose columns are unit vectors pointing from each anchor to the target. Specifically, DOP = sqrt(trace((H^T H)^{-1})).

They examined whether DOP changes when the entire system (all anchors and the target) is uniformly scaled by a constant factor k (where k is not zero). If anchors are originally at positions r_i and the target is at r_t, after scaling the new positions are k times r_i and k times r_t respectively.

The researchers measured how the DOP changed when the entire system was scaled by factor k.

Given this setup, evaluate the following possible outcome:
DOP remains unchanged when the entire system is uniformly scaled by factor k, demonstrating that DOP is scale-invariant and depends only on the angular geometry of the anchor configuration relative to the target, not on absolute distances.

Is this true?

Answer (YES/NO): YES